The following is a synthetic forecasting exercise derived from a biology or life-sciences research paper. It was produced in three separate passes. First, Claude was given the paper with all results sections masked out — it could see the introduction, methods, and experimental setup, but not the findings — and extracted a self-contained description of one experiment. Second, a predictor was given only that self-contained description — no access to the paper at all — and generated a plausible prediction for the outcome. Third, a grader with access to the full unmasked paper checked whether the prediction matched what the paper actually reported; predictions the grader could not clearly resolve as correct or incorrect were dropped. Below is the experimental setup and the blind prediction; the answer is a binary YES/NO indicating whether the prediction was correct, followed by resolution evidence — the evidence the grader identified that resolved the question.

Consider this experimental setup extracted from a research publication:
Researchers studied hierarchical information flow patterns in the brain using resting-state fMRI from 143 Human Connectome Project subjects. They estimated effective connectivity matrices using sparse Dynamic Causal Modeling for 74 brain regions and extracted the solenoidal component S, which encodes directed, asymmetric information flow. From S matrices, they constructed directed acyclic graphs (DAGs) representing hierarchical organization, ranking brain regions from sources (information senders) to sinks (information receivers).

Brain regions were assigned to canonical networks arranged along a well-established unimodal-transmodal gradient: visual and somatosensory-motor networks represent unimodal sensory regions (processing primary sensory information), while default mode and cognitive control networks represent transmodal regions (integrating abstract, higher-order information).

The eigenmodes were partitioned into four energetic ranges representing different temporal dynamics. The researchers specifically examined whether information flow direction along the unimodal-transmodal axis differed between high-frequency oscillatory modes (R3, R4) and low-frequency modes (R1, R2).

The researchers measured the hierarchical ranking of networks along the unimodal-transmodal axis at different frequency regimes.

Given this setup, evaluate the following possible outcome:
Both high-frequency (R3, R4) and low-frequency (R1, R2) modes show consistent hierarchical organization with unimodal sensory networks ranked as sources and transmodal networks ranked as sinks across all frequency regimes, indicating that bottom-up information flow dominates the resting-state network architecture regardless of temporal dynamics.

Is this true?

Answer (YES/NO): NO